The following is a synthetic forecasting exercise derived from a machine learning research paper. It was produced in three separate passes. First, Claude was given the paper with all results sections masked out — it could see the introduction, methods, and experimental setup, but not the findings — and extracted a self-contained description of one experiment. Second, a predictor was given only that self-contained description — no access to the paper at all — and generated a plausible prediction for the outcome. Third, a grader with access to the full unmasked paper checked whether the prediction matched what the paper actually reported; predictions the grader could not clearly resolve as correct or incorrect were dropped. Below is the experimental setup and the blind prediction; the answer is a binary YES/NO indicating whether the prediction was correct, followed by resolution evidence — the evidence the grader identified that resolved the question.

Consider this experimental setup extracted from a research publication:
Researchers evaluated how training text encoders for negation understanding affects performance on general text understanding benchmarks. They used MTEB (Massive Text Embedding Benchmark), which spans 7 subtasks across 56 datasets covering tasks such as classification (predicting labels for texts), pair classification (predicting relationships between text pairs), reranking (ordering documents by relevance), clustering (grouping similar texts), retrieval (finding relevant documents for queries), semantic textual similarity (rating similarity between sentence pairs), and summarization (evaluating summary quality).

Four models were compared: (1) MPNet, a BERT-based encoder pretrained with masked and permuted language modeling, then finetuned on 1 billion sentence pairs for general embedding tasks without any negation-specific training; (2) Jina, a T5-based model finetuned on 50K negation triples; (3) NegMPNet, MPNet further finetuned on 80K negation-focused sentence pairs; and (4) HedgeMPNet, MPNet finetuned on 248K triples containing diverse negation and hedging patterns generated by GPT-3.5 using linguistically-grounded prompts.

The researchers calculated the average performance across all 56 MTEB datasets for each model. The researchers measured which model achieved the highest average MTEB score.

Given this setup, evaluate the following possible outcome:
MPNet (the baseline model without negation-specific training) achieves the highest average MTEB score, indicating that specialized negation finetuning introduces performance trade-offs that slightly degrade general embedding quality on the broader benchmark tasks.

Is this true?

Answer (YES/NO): YES